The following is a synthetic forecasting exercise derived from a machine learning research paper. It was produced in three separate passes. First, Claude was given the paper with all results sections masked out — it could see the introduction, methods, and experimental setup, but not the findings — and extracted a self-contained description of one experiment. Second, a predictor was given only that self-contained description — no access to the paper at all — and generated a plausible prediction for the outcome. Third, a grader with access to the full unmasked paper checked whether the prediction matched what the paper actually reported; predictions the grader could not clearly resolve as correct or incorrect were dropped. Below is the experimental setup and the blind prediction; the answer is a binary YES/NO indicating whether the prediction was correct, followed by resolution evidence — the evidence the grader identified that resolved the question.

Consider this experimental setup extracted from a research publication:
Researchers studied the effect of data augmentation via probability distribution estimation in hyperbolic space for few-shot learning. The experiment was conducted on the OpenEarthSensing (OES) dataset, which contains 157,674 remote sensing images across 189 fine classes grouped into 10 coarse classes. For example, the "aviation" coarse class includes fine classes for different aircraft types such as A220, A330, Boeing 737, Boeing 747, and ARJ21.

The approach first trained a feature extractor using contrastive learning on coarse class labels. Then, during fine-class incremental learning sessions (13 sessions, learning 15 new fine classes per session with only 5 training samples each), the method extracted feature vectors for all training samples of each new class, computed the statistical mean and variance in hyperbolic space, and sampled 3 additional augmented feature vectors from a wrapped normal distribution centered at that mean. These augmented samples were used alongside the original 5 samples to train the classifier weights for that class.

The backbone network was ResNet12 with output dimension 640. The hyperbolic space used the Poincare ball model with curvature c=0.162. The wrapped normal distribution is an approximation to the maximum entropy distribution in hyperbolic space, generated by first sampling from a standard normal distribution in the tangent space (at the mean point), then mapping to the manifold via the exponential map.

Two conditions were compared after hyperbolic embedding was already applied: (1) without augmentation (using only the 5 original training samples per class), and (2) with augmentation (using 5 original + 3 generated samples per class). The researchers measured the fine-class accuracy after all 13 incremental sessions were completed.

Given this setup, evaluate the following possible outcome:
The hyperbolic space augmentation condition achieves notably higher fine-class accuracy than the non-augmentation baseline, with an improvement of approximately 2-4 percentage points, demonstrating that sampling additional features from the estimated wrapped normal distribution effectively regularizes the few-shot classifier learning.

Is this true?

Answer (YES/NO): NO